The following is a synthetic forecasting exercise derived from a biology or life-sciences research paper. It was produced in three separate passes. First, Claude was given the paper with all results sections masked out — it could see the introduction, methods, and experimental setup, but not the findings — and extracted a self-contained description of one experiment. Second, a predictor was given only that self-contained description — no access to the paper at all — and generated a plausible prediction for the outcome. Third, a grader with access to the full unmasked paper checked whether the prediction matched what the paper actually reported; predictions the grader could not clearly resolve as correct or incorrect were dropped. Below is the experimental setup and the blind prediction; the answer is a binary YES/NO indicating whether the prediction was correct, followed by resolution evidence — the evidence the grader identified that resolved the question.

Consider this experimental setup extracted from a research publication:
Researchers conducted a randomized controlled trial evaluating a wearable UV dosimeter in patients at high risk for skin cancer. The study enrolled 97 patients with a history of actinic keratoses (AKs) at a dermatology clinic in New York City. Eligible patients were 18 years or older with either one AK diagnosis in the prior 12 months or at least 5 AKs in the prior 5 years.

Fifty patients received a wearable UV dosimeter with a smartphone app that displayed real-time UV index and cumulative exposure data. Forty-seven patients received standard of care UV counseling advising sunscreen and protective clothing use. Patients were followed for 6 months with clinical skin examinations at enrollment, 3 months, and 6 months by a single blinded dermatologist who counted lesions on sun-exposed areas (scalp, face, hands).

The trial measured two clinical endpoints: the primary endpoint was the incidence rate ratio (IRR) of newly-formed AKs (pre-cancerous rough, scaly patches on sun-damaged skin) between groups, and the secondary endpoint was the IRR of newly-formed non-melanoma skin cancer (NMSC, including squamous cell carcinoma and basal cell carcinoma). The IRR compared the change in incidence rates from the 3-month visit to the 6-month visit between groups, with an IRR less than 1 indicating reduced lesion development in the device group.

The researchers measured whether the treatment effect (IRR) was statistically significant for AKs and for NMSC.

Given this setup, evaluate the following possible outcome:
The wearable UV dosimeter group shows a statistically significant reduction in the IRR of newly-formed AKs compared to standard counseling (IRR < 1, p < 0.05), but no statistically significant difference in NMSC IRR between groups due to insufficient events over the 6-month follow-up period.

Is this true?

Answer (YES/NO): NO